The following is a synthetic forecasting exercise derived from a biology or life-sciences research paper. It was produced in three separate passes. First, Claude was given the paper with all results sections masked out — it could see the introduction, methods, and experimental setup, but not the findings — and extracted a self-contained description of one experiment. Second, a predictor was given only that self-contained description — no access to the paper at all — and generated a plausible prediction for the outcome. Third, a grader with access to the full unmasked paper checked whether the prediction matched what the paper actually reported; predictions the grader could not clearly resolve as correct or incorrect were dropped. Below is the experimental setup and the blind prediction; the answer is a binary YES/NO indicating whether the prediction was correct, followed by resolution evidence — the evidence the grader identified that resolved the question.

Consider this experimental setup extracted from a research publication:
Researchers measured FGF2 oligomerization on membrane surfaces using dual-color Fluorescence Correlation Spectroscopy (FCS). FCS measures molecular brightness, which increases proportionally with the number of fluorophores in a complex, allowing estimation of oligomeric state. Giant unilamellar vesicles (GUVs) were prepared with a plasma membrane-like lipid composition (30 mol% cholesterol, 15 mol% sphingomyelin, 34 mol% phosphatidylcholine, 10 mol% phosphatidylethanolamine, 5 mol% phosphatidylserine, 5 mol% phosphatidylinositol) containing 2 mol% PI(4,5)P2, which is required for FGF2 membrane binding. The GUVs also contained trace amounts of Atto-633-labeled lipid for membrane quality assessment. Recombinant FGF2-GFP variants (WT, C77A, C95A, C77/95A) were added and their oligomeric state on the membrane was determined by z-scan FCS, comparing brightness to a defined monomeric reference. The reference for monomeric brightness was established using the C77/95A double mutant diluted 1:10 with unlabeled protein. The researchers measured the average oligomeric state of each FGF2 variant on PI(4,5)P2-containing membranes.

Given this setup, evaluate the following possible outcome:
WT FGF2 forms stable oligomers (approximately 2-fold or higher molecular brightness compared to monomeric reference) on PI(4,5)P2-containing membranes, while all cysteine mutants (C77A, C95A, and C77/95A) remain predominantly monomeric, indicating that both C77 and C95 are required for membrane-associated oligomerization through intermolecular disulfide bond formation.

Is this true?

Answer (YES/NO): NO